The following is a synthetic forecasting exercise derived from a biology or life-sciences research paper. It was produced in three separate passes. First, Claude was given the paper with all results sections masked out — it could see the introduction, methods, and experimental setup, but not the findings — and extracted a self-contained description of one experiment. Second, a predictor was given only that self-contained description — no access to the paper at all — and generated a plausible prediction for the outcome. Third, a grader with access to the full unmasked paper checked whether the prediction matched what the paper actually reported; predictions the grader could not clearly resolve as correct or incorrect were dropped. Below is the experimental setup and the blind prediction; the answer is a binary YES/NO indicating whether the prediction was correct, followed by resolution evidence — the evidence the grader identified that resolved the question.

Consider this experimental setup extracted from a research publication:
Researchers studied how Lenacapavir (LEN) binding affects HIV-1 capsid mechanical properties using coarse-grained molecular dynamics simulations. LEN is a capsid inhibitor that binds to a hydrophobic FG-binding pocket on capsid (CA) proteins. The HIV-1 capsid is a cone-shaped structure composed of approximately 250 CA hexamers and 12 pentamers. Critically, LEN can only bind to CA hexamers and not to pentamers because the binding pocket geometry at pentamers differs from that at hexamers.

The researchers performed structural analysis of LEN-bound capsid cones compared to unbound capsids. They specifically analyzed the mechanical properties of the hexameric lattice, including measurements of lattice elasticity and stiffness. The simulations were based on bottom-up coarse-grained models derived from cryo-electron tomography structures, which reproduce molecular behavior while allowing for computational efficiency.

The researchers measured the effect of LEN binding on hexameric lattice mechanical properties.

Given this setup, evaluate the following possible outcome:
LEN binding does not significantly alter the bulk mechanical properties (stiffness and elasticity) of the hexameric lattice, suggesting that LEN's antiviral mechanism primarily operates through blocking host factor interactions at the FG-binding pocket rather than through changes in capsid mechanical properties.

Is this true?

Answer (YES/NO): NO